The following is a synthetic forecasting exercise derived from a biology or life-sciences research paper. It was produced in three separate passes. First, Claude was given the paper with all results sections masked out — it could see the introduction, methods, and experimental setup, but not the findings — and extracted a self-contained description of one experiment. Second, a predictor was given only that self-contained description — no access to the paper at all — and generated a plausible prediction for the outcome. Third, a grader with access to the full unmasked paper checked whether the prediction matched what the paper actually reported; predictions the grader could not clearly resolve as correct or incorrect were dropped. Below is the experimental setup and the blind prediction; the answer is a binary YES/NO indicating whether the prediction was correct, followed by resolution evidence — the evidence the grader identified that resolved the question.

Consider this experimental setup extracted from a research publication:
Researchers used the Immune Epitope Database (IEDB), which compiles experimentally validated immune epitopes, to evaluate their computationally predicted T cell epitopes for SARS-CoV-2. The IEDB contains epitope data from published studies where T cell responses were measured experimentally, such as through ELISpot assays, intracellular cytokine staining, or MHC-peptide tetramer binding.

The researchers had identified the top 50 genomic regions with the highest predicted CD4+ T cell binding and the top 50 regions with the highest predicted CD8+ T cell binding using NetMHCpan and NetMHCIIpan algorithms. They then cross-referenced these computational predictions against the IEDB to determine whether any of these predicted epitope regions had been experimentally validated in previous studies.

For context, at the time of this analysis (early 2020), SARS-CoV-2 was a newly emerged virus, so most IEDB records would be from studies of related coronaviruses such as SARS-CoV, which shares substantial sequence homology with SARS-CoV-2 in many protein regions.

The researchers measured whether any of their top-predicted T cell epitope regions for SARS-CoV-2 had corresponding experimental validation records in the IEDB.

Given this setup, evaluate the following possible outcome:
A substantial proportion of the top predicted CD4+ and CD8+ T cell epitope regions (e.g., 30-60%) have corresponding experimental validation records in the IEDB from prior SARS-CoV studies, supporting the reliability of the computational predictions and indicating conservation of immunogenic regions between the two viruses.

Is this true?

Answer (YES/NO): NO